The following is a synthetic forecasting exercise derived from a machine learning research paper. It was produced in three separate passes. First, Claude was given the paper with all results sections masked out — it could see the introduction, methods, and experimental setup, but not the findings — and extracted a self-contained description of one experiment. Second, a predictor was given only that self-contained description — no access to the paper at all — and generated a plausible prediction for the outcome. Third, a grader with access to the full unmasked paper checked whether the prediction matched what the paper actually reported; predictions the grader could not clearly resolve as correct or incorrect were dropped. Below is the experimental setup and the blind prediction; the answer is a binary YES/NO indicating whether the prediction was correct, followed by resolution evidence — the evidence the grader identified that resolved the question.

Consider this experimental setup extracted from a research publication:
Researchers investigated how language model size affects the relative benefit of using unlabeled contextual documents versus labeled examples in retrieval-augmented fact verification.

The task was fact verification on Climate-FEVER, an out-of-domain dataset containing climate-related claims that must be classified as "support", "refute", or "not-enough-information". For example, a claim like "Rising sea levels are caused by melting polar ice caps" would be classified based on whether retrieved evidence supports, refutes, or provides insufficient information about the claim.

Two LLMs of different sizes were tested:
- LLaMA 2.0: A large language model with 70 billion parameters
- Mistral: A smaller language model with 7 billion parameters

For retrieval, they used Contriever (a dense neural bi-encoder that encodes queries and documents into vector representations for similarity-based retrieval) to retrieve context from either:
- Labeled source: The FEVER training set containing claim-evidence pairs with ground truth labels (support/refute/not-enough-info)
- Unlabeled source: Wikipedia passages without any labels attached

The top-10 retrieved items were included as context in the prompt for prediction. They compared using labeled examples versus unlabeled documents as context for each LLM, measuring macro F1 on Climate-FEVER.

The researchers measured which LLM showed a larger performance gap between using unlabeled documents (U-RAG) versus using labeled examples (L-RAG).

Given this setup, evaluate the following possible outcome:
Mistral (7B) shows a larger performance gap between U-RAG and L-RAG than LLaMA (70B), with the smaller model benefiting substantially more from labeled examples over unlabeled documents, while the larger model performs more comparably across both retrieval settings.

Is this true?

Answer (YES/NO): NO